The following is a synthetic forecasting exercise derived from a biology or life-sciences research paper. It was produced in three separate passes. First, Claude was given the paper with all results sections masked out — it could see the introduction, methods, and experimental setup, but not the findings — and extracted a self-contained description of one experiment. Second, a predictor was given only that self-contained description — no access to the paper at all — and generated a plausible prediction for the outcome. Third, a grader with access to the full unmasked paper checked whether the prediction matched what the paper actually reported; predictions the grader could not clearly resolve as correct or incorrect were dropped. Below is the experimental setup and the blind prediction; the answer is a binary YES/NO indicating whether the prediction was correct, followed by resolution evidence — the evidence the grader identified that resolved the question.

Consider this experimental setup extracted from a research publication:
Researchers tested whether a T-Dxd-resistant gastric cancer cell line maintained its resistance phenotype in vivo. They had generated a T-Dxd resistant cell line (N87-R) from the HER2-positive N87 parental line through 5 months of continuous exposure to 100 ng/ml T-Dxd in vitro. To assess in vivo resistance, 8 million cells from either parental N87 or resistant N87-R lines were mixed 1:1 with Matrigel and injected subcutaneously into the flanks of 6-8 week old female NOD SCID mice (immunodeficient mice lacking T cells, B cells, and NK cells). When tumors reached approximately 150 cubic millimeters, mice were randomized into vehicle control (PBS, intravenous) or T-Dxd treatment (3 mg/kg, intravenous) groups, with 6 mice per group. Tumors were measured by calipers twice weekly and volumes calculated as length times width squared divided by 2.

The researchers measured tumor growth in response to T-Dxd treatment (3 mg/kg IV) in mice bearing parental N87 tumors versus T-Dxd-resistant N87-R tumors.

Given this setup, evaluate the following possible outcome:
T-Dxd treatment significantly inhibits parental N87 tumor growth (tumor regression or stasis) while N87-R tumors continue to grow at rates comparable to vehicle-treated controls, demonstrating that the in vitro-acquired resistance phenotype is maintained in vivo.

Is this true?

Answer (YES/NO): YES